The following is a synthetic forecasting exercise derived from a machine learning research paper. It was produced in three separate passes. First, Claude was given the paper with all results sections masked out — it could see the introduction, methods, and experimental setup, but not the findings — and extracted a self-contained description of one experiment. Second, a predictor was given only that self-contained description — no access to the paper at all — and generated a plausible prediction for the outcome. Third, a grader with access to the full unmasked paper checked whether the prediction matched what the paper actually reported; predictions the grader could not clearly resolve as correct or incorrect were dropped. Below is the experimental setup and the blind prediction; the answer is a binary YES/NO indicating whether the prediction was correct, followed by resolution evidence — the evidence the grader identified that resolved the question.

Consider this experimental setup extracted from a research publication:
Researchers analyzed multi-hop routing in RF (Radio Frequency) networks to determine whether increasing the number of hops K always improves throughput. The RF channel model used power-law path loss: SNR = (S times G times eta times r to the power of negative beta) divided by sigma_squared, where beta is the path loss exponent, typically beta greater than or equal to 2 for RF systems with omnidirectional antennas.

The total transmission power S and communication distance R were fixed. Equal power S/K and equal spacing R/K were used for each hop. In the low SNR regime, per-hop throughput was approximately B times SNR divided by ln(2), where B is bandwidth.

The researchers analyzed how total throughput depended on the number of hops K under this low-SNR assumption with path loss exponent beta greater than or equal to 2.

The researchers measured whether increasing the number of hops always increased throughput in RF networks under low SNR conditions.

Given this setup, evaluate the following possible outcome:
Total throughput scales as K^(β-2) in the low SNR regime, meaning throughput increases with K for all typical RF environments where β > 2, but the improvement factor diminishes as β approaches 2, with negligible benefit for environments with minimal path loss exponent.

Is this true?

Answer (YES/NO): YES